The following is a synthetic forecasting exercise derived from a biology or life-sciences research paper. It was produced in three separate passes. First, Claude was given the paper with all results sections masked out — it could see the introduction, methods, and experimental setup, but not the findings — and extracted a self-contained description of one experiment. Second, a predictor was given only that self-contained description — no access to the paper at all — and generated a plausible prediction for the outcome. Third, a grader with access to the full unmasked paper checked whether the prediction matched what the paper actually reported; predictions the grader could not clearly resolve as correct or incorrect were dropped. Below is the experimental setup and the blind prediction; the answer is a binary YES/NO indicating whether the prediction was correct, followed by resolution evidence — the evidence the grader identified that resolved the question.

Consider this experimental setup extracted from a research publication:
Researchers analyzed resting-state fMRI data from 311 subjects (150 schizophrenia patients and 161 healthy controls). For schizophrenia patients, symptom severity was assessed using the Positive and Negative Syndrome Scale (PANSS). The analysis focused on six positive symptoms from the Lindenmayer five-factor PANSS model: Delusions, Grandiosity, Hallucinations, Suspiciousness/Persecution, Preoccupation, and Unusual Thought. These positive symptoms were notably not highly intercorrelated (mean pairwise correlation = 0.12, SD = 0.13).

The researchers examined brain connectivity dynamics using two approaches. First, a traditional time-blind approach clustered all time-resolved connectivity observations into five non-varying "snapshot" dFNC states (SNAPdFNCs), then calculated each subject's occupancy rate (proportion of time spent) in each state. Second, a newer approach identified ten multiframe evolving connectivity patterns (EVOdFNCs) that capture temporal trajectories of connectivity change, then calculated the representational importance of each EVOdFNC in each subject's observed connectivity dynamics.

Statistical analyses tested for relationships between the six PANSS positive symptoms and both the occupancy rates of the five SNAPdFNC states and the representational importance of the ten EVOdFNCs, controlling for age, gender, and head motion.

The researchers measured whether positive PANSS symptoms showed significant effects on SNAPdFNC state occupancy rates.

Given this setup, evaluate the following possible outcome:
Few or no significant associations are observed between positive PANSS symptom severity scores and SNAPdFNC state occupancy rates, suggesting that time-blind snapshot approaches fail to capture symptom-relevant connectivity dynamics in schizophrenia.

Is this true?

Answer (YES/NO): YES